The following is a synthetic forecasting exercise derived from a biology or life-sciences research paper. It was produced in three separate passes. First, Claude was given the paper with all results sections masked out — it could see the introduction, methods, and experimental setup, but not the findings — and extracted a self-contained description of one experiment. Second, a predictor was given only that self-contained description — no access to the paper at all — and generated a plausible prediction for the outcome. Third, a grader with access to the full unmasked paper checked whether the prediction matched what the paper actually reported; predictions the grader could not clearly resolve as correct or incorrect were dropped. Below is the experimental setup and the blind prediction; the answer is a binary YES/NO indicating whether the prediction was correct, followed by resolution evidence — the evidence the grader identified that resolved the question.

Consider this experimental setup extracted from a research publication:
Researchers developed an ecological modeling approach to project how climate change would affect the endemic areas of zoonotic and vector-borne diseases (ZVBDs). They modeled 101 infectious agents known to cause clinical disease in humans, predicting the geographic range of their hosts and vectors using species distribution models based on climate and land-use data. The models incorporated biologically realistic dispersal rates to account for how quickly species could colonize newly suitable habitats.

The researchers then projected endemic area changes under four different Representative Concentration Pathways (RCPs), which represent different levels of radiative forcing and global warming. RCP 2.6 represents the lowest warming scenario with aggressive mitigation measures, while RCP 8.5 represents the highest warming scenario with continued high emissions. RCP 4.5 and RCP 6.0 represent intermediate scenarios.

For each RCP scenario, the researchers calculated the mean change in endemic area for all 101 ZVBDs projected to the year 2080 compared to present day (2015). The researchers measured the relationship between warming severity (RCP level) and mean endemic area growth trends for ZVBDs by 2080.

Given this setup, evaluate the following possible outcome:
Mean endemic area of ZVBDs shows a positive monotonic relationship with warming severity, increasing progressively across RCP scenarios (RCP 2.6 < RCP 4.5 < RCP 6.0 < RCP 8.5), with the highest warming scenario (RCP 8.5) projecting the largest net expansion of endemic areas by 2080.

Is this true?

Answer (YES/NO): NO